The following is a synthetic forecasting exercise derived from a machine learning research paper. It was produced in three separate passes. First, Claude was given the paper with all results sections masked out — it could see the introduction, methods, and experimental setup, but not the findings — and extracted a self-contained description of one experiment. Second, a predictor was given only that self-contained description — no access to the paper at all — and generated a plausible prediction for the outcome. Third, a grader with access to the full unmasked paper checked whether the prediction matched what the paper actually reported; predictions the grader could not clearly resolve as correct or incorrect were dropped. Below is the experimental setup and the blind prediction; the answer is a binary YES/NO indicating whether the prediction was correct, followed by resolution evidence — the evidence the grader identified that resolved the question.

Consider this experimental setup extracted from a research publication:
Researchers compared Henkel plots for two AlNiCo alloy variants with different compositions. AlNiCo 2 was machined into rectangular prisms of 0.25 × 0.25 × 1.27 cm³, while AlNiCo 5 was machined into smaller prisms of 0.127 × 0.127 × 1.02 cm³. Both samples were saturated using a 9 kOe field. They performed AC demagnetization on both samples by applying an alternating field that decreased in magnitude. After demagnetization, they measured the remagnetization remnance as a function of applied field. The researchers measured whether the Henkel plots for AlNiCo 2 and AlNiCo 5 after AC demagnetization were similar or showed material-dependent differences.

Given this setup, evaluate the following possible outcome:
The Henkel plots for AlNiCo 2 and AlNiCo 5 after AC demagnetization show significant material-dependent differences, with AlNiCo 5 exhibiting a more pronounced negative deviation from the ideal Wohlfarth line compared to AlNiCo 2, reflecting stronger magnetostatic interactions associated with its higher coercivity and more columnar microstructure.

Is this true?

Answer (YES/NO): NO